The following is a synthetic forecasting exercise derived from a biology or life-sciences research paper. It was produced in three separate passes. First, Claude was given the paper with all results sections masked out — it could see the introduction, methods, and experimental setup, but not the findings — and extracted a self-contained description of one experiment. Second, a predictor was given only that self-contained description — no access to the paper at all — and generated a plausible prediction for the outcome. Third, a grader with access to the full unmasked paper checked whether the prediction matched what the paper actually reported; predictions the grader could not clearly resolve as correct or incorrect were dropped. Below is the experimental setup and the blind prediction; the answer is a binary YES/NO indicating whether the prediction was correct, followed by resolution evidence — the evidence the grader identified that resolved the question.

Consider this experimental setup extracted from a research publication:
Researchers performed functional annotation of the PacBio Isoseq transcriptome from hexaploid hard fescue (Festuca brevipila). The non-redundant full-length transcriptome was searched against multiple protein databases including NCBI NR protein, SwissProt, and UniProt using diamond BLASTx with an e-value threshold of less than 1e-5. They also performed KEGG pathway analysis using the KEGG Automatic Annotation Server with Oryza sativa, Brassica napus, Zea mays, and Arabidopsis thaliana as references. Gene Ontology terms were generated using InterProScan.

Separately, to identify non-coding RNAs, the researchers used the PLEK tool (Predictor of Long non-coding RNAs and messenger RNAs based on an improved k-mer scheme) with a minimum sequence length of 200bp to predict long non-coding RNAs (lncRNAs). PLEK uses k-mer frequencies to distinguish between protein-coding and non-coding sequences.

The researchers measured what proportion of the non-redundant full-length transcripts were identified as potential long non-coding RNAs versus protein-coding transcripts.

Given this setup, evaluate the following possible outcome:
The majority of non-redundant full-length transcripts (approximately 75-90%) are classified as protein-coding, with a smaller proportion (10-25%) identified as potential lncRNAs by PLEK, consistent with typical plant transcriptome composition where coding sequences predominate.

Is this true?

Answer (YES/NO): YES